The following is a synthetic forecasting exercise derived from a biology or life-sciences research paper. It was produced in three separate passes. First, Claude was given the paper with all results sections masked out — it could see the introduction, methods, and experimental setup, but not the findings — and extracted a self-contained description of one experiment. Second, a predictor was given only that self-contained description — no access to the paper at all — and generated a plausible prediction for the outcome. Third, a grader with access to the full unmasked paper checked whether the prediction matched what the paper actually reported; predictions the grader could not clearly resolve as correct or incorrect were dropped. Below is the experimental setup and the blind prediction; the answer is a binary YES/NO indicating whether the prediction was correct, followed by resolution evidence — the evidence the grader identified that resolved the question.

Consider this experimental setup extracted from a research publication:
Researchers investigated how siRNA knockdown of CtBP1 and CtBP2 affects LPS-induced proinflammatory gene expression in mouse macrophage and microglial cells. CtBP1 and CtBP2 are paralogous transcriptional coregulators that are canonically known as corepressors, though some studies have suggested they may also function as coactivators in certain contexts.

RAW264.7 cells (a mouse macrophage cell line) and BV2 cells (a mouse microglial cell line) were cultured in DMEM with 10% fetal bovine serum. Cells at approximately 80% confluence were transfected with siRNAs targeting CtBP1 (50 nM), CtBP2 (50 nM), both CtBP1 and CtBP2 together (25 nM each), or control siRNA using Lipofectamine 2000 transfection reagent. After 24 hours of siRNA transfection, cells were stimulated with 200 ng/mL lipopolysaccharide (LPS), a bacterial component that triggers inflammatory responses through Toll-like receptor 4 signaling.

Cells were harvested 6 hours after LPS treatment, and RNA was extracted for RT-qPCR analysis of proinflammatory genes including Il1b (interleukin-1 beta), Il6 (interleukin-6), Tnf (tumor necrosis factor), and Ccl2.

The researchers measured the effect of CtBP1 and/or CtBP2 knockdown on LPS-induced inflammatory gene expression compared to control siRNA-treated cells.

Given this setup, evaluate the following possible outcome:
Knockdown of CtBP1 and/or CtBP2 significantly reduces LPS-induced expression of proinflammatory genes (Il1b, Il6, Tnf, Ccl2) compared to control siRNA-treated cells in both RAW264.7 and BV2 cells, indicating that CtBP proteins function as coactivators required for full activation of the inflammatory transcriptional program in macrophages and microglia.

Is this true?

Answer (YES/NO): YES